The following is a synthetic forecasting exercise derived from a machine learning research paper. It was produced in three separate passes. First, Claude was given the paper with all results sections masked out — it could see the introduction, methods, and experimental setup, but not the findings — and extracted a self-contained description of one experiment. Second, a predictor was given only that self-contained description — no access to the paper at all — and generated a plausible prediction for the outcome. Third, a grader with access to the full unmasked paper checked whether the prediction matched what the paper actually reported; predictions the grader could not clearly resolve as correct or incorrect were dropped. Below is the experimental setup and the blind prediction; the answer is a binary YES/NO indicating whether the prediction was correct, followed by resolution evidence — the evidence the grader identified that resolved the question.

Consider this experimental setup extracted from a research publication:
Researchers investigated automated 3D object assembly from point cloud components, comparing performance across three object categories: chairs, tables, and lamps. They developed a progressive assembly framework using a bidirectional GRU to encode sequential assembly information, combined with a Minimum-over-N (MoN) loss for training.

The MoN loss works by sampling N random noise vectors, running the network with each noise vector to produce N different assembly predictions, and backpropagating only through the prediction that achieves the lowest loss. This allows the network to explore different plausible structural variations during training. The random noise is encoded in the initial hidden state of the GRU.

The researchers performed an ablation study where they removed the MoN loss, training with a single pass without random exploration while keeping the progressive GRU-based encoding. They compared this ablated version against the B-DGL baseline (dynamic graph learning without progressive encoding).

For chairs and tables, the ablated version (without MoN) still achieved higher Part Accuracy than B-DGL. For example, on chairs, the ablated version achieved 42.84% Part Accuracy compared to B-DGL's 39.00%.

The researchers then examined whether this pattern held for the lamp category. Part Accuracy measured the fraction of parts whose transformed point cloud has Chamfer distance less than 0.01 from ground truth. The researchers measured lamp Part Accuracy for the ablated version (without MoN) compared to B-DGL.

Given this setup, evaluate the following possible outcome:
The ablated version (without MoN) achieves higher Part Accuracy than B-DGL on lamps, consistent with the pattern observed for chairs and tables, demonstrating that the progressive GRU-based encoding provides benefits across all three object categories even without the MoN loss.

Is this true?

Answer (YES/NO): NO